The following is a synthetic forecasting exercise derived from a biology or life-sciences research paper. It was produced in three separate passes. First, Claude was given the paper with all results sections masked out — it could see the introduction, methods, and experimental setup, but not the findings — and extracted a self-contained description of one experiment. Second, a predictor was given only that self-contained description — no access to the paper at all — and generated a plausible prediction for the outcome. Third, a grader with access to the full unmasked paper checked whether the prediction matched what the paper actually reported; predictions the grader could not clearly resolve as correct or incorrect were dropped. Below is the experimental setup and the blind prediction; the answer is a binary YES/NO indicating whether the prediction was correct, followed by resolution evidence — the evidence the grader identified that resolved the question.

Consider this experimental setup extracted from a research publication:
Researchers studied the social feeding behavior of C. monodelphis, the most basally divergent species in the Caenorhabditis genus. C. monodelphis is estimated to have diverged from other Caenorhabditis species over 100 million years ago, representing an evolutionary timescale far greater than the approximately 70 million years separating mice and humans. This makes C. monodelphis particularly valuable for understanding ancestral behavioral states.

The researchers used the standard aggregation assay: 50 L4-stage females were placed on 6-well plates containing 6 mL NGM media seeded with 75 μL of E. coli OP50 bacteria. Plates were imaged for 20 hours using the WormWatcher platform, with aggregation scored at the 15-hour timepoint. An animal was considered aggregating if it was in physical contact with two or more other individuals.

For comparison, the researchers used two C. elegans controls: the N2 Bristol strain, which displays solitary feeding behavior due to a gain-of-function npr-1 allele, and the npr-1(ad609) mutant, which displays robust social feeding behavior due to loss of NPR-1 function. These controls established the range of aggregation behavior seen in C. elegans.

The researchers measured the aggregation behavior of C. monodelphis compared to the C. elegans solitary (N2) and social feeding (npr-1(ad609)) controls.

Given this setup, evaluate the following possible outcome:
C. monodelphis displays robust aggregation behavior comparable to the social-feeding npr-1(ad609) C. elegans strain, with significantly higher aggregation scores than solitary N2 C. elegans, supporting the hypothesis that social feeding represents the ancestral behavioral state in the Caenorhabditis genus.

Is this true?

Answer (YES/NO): NO